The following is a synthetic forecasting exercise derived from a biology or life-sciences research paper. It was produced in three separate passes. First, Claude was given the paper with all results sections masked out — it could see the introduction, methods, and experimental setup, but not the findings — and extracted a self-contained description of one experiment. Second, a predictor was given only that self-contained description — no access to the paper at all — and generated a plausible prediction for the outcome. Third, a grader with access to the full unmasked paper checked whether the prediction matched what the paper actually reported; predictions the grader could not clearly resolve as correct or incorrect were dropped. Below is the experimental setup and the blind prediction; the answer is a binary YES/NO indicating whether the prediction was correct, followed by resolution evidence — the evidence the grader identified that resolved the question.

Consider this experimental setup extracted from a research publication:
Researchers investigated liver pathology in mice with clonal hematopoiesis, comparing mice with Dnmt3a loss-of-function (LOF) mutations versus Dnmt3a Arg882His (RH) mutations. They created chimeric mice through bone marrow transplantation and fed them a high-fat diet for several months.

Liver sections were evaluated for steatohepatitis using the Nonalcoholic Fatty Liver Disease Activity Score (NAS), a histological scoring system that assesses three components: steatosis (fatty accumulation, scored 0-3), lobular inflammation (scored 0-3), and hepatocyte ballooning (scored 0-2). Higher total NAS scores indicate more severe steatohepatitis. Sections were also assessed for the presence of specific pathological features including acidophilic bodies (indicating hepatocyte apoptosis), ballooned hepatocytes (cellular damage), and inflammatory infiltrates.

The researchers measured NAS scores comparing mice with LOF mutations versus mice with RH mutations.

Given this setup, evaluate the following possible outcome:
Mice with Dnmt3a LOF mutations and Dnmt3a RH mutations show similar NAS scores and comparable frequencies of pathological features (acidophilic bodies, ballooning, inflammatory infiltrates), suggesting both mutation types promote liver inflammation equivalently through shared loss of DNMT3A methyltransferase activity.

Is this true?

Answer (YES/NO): NO